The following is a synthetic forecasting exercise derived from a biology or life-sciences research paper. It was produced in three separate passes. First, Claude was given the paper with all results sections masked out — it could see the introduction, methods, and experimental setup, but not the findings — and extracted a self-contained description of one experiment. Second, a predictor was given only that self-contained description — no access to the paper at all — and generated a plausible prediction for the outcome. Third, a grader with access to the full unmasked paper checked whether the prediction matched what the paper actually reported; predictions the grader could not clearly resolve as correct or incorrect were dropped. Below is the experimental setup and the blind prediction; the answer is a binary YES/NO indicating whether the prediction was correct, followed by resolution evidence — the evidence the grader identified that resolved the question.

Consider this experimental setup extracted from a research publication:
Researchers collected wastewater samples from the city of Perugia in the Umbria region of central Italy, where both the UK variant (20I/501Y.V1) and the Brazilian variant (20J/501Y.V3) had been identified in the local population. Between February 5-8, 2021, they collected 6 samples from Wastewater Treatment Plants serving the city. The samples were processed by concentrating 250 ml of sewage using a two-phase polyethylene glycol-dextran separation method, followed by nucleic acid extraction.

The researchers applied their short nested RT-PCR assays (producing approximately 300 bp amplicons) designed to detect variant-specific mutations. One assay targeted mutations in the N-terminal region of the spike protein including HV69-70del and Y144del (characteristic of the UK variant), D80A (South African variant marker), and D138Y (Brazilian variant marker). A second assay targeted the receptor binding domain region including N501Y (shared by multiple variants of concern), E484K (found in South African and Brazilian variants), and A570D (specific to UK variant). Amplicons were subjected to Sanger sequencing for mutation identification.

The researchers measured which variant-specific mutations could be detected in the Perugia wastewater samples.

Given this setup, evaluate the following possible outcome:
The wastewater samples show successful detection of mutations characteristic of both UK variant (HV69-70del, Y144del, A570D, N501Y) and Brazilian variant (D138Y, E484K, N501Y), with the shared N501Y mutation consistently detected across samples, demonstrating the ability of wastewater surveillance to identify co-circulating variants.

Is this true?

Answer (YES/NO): NO